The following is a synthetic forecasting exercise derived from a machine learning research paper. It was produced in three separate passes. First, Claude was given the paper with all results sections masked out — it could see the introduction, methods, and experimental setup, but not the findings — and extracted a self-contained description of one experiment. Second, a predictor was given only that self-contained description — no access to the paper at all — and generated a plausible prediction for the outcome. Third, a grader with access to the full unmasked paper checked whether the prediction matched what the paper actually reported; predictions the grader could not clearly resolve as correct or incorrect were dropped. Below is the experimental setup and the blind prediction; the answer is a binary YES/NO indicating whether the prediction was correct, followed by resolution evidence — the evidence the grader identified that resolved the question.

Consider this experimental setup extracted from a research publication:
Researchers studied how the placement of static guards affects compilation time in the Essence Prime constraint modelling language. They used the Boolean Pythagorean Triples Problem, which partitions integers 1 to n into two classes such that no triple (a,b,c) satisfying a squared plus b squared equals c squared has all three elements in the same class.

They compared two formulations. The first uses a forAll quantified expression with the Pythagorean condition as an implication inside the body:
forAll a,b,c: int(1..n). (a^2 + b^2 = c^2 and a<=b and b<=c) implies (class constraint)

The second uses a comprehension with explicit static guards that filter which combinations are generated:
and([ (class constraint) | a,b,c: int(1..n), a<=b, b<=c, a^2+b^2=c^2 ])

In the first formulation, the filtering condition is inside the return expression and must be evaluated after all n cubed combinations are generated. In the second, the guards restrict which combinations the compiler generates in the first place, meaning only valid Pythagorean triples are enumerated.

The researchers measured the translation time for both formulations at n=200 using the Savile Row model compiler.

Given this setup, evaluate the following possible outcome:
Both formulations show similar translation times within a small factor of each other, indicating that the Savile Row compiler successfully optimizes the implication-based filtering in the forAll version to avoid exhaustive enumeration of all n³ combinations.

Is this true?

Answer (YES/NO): YES